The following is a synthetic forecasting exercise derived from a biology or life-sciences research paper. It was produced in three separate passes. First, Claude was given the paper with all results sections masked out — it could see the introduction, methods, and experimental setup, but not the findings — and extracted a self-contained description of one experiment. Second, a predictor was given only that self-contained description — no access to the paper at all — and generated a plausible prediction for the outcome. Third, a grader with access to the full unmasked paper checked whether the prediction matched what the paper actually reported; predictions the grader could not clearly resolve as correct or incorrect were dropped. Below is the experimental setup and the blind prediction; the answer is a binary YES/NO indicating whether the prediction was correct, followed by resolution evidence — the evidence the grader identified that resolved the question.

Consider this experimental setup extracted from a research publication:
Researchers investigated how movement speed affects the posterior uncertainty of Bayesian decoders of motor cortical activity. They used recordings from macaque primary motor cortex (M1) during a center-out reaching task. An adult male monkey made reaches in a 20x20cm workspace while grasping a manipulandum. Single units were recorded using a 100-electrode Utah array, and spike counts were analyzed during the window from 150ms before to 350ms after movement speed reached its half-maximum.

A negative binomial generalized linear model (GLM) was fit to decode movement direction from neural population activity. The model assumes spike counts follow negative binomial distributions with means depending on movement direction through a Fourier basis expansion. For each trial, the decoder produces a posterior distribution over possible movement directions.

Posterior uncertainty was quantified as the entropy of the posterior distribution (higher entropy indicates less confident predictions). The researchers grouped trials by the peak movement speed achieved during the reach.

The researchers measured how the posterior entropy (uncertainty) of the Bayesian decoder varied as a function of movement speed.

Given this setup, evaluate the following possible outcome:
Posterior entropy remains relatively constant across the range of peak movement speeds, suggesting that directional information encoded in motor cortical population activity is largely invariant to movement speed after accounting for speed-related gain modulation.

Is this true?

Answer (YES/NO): NO